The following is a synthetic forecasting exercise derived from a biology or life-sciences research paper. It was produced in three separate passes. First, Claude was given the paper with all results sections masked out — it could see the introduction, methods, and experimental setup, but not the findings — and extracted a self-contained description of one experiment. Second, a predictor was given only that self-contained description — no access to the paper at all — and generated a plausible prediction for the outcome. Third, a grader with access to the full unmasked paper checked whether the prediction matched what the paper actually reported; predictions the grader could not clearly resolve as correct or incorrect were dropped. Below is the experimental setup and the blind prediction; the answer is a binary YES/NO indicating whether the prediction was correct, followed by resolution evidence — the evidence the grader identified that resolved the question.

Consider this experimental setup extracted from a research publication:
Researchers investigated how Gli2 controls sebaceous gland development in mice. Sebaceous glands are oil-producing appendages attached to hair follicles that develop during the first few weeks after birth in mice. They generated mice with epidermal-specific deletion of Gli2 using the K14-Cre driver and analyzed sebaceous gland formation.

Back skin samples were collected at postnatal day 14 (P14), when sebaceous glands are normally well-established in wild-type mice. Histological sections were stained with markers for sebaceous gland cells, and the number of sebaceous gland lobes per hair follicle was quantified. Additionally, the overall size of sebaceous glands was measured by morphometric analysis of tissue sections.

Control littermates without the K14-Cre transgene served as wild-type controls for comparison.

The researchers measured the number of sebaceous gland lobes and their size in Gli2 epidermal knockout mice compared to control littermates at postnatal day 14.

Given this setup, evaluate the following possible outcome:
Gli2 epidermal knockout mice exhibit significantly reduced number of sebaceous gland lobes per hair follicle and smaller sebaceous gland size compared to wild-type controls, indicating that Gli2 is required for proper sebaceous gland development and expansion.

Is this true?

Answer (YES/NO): NO